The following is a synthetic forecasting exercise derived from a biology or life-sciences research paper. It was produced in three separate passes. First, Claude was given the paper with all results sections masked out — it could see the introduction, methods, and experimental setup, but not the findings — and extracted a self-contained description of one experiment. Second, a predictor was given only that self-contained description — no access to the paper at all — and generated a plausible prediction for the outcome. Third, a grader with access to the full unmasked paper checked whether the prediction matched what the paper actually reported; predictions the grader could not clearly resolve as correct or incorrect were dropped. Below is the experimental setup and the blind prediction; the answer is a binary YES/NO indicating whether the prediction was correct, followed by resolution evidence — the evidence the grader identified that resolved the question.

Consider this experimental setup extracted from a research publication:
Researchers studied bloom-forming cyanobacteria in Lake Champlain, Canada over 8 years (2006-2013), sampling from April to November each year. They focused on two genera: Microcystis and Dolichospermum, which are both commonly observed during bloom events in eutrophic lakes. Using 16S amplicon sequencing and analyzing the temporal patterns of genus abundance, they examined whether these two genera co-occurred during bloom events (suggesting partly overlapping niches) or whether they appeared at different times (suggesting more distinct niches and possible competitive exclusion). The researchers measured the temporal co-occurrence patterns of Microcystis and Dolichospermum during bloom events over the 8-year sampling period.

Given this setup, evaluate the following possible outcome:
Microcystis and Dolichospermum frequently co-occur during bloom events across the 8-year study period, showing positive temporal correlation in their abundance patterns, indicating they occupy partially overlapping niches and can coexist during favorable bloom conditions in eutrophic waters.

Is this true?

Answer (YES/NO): YES